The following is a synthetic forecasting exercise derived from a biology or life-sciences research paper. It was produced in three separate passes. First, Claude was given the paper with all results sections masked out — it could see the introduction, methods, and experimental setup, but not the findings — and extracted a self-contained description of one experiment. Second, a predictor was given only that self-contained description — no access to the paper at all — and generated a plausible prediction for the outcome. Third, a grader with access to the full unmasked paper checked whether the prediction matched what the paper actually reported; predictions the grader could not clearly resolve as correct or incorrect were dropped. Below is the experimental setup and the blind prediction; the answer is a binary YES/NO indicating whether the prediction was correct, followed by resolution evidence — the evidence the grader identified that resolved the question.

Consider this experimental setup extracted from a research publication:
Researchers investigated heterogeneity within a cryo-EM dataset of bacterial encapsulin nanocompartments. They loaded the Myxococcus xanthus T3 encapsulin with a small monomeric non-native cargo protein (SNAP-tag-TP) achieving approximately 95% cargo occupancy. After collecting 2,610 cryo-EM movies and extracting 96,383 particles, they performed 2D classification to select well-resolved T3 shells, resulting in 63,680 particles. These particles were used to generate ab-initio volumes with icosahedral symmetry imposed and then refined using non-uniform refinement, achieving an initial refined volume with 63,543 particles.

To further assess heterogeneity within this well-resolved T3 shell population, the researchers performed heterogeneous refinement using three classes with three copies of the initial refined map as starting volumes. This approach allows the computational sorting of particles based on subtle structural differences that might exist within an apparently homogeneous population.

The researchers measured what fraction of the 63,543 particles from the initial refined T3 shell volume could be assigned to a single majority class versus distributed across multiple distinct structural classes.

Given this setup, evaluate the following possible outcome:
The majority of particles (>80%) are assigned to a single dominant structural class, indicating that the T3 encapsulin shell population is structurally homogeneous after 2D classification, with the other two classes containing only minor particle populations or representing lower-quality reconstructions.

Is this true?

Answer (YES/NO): NO